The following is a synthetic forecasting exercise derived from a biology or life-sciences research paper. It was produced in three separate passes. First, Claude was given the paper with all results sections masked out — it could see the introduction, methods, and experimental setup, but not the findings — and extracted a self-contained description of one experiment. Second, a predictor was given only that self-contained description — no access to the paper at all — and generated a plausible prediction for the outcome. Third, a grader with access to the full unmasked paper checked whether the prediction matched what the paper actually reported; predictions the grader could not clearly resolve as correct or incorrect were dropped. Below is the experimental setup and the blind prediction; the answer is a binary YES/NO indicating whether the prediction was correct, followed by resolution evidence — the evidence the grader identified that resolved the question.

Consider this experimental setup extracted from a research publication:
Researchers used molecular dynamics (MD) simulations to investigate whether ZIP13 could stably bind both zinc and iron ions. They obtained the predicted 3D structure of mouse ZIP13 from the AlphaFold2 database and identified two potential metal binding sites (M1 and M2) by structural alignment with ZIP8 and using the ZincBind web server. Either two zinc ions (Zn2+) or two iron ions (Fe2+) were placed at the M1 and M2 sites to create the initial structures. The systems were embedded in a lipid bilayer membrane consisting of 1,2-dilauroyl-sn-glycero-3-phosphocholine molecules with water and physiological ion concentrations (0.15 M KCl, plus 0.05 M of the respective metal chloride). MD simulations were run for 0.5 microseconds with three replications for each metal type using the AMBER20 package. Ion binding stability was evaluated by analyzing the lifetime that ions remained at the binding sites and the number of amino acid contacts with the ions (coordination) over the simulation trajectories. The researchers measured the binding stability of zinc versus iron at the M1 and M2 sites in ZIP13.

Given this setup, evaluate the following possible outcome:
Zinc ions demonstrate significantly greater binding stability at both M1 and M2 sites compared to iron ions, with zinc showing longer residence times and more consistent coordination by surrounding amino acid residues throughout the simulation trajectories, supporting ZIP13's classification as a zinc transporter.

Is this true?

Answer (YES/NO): NO